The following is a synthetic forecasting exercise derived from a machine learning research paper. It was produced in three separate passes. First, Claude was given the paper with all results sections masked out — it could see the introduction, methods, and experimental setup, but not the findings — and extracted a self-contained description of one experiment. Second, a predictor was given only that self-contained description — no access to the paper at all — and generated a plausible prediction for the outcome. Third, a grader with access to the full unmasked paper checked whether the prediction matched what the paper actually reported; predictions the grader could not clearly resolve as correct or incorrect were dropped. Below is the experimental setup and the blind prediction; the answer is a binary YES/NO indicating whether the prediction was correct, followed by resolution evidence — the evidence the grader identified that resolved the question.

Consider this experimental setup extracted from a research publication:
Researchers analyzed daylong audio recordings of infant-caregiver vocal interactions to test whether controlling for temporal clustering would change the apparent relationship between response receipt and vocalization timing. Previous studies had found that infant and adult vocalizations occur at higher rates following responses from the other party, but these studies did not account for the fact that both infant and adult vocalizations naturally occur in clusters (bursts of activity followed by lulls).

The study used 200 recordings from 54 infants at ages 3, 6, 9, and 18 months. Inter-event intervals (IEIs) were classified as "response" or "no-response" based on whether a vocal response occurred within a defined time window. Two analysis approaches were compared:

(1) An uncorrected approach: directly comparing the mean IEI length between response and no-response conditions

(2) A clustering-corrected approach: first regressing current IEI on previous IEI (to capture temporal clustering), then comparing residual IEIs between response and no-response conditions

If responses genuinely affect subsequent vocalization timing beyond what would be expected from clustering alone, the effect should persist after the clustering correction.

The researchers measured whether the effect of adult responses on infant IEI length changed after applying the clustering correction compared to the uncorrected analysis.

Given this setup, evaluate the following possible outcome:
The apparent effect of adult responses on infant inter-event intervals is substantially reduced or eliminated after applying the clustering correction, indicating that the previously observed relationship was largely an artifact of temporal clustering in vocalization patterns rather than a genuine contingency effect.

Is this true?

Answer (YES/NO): NO